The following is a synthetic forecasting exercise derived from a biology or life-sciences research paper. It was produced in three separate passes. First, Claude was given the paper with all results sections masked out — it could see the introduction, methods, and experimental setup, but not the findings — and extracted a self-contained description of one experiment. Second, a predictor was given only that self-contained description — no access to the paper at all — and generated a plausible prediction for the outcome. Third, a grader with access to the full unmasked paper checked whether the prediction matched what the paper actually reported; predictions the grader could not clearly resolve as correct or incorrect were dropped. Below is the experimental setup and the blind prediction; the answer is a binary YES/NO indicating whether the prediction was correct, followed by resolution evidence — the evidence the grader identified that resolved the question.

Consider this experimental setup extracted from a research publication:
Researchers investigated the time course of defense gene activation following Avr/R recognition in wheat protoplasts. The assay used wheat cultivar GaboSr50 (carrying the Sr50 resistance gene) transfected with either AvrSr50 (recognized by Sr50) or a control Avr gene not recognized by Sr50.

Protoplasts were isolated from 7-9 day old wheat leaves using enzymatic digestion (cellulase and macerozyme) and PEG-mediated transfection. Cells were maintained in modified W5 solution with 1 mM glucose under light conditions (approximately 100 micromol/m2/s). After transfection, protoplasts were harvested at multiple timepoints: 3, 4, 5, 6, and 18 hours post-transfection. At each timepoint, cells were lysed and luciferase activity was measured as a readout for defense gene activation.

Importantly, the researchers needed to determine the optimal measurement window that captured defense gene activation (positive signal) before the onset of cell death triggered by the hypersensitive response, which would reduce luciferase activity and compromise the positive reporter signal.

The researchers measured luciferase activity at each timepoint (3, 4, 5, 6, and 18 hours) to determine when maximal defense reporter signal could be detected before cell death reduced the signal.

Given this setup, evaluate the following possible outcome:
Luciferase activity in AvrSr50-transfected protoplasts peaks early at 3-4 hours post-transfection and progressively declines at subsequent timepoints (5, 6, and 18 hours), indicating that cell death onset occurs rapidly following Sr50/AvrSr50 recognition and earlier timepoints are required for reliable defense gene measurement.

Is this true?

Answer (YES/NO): NO